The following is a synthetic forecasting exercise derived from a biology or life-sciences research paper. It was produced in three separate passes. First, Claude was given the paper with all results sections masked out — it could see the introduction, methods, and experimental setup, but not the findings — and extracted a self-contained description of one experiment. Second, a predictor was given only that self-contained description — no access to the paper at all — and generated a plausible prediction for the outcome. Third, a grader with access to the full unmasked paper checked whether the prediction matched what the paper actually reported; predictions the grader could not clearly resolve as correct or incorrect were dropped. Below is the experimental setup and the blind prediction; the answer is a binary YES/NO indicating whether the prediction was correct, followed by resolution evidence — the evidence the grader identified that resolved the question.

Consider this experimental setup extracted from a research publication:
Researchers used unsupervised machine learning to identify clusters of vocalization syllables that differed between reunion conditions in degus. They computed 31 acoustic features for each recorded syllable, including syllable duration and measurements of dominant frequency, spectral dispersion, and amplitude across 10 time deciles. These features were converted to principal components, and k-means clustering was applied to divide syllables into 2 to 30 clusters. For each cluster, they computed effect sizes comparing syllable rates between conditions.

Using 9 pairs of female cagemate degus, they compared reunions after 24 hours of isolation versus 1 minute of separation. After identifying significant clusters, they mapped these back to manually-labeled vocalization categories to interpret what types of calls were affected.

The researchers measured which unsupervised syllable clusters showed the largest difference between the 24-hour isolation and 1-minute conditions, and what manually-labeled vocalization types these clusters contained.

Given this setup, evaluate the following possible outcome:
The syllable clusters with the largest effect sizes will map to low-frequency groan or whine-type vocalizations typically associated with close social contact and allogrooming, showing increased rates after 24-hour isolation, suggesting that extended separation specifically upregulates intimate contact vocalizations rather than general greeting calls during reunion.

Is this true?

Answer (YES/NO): NO